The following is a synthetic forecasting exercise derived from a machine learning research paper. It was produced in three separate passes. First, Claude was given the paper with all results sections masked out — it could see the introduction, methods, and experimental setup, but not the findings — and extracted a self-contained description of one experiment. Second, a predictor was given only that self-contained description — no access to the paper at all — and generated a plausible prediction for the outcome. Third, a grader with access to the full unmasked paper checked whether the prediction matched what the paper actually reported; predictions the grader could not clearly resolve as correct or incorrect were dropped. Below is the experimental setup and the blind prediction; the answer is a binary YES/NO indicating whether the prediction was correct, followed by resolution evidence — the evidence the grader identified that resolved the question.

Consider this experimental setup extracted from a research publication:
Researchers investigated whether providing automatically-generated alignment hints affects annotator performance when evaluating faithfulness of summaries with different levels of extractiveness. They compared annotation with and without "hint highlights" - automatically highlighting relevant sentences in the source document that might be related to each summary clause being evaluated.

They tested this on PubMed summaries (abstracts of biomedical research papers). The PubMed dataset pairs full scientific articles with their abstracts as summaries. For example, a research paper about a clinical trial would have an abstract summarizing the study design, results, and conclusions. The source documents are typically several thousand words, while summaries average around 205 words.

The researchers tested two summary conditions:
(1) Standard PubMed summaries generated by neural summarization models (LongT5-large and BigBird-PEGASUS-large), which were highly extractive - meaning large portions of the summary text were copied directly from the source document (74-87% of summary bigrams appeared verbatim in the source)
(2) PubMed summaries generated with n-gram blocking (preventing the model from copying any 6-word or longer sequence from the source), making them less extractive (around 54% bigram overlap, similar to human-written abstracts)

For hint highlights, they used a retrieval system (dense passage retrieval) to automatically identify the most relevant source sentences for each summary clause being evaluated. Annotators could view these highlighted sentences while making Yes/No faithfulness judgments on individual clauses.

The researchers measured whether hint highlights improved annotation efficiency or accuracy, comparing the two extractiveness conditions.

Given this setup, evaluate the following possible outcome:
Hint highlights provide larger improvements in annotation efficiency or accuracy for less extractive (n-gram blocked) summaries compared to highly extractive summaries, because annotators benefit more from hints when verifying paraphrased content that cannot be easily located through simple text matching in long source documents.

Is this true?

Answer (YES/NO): NO